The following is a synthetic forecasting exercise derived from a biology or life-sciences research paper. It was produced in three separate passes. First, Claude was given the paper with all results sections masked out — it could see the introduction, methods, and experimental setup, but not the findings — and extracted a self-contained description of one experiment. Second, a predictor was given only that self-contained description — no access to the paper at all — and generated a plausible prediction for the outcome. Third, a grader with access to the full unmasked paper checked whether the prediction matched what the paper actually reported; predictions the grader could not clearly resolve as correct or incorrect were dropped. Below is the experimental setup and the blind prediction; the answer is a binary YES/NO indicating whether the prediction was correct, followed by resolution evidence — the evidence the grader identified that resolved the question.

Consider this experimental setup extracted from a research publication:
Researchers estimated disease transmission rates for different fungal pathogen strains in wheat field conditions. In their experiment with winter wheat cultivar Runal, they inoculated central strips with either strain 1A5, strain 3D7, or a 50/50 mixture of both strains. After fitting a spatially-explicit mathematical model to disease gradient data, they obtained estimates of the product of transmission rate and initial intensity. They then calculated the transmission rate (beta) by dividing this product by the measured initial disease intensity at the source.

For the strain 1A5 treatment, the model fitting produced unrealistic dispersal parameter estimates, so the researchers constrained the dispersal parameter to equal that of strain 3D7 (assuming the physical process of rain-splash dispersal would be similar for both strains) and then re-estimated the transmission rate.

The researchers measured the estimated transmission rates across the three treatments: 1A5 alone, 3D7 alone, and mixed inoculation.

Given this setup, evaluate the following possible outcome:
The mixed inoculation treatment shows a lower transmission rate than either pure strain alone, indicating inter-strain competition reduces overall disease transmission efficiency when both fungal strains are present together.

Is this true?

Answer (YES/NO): NO